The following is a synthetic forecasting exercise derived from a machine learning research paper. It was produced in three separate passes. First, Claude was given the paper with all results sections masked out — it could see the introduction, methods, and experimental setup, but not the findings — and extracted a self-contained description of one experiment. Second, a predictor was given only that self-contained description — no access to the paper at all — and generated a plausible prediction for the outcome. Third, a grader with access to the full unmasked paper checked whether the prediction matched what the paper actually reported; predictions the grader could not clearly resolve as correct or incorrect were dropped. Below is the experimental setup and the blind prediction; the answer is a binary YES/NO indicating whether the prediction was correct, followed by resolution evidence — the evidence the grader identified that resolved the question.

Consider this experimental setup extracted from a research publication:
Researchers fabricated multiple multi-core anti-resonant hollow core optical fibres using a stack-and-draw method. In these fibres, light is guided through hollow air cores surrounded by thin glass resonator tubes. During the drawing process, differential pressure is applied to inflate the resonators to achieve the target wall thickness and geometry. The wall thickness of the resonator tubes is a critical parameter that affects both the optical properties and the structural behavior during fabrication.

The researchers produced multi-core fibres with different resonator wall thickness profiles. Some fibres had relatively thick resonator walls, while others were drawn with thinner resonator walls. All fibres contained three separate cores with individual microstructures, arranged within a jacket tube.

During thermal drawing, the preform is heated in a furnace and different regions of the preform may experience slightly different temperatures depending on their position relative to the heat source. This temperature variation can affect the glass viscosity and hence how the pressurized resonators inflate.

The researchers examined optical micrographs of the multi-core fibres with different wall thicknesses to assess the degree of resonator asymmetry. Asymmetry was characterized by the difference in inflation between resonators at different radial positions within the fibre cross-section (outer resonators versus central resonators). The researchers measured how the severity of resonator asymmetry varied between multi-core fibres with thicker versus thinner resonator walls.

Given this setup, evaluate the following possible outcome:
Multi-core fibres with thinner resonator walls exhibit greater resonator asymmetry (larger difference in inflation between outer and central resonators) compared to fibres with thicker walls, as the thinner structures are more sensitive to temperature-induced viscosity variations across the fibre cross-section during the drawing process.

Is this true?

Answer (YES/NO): YES